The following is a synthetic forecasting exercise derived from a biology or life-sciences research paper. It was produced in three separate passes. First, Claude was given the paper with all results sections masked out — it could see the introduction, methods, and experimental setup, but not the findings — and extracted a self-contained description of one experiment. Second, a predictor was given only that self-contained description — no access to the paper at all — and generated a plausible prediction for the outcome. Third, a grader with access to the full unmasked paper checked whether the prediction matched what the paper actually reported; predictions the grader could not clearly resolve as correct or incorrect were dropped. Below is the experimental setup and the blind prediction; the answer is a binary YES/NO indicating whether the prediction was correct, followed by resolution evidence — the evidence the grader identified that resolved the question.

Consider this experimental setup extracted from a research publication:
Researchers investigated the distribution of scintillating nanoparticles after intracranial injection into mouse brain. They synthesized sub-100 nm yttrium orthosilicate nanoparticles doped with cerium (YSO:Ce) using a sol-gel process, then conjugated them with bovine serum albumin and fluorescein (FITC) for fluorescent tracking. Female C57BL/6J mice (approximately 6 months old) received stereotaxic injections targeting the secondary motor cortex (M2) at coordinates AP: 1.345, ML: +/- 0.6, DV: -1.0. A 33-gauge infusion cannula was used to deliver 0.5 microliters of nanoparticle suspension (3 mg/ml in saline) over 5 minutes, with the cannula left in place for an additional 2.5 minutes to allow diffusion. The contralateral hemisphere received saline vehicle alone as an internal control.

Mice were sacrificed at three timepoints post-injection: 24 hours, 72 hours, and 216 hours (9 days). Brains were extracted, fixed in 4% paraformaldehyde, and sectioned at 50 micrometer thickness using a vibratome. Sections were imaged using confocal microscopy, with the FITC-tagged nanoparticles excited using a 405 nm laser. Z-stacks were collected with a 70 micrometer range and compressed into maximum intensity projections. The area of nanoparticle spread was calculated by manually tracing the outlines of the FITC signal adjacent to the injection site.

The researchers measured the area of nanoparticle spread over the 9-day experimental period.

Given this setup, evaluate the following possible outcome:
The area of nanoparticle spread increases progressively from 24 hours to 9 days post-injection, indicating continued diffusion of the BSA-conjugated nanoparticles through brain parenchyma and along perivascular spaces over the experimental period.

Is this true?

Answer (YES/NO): NO